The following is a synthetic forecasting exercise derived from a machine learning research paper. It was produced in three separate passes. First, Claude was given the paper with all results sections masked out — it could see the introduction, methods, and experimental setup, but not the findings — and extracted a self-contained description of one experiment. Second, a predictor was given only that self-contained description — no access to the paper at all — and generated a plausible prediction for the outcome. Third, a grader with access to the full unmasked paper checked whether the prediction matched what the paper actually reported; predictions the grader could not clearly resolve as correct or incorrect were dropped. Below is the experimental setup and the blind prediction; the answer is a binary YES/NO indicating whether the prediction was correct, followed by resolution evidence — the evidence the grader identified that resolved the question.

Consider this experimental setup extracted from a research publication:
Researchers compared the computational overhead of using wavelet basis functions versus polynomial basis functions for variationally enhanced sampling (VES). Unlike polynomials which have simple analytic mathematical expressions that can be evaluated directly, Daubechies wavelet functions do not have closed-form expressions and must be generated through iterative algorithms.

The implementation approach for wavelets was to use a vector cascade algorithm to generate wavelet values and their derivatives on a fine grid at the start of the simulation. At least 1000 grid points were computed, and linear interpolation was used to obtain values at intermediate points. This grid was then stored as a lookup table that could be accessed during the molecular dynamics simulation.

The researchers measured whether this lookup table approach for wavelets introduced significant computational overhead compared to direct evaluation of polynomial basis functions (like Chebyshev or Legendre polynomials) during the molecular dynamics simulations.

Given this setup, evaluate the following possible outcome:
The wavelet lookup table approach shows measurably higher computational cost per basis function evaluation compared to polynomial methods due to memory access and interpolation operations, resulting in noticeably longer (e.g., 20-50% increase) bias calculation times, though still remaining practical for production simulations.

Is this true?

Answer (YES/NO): NO